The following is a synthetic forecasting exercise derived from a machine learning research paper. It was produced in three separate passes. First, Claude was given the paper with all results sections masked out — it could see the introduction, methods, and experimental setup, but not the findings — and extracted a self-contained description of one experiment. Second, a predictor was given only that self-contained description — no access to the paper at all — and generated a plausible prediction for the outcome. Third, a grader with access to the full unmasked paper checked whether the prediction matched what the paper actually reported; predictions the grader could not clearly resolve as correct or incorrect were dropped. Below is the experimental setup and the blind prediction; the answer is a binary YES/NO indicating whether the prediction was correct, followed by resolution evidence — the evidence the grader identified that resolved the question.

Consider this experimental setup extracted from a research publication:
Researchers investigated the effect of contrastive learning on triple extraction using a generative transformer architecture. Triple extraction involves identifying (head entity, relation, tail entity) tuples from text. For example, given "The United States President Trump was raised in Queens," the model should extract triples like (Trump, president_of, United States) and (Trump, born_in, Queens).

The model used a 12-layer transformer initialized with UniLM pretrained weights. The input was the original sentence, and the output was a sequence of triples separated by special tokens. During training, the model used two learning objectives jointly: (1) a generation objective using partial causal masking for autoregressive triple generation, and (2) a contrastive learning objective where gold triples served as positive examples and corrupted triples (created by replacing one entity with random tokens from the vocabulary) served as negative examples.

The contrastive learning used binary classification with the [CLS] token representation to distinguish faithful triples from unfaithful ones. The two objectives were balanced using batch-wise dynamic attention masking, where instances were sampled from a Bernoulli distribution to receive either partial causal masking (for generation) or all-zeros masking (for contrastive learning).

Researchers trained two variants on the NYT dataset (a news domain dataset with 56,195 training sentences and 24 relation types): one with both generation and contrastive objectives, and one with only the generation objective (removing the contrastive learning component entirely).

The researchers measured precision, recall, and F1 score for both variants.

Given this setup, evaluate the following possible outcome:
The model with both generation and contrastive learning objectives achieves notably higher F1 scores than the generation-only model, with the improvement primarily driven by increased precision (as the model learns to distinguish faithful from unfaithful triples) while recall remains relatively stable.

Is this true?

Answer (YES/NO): YES